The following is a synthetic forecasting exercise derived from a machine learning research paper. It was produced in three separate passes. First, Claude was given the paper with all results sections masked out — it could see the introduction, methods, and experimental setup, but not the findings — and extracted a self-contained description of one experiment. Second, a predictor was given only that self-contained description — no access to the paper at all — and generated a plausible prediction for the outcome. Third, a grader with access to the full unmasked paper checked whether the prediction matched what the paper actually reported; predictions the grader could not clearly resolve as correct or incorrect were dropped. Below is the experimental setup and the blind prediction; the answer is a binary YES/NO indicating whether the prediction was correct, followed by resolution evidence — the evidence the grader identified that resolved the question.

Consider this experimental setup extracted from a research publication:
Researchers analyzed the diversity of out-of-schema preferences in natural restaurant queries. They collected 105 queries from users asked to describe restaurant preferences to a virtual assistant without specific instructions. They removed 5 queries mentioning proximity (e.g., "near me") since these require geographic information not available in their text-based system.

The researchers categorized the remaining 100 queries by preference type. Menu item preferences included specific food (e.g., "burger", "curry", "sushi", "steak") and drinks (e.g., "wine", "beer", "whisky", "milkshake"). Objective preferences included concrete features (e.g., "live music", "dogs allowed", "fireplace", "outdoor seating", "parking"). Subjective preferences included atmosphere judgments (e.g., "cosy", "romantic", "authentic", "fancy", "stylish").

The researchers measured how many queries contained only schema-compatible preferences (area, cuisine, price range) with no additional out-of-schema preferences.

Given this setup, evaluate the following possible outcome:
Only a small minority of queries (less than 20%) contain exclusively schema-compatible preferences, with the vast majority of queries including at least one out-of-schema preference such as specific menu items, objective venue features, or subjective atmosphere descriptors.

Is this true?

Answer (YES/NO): YES